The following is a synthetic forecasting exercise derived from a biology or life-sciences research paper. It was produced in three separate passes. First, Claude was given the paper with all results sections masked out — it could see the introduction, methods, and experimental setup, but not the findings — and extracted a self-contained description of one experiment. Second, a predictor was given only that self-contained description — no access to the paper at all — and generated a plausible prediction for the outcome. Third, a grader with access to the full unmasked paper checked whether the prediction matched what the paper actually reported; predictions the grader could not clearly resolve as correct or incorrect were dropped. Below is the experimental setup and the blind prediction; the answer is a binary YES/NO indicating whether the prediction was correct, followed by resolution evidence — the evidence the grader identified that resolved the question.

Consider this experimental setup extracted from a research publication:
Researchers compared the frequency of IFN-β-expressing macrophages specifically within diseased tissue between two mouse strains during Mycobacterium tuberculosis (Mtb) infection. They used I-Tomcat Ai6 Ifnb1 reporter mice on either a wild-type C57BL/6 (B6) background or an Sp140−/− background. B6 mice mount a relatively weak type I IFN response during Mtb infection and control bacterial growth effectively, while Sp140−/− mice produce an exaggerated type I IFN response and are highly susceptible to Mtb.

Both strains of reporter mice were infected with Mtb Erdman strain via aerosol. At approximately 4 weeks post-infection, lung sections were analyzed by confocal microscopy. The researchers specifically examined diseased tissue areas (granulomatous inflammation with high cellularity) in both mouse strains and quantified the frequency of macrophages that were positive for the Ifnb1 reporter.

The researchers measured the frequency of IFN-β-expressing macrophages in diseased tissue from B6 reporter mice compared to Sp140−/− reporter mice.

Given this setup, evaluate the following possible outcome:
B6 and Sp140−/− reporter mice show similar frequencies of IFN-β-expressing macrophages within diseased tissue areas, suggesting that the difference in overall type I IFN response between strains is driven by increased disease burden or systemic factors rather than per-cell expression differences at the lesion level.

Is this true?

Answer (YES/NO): YES